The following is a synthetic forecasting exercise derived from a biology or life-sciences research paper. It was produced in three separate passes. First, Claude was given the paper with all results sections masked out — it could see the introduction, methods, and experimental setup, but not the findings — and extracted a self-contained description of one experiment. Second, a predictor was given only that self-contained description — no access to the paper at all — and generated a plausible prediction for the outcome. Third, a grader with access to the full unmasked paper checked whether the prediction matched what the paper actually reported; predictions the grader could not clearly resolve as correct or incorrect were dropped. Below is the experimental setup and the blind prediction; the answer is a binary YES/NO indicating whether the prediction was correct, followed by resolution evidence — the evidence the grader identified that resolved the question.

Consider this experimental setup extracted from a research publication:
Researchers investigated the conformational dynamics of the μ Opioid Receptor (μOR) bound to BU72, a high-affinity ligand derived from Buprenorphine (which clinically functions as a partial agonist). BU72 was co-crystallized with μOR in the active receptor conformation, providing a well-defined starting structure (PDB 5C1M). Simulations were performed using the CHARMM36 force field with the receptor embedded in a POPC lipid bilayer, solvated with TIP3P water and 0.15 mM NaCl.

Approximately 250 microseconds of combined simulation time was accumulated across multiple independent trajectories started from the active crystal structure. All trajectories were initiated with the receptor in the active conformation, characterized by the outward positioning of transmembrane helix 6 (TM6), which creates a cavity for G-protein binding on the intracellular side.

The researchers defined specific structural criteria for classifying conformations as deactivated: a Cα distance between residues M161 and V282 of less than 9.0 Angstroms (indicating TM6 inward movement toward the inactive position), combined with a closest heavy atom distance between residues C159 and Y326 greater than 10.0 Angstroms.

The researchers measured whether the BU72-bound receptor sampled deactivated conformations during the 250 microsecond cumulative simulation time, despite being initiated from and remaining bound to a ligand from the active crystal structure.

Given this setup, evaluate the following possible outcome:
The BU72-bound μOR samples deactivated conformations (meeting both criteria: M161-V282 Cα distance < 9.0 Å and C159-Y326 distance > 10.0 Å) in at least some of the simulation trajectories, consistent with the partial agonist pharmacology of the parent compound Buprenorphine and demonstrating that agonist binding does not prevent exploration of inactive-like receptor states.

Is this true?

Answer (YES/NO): YES